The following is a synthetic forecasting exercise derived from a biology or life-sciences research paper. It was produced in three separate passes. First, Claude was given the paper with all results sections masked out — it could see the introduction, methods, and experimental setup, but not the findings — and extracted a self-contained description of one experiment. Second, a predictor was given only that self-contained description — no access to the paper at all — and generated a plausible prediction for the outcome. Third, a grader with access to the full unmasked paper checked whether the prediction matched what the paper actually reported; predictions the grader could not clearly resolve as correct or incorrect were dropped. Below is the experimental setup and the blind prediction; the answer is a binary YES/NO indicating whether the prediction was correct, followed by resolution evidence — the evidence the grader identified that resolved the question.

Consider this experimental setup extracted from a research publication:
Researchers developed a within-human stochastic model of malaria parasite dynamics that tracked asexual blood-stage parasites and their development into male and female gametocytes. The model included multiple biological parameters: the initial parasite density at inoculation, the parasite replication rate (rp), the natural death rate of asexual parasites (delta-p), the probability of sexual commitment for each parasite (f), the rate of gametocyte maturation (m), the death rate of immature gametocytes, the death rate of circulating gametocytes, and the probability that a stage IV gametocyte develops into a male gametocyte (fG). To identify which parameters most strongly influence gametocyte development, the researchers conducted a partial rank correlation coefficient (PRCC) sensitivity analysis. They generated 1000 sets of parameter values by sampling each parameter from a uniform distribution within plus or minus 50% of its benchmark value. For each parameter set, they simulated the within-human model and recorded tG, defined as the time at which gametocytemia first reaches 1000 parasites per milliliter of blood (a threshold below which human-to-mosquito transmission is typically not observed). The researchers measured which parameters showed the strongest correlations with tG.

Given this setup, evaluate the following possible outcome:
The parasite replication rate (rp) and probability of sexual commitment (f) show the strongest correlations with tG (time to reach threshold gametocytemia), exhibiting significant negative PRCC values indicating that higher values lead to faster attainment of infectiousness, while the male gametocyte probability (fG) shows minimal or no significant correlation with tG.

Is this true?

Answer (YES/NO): NO